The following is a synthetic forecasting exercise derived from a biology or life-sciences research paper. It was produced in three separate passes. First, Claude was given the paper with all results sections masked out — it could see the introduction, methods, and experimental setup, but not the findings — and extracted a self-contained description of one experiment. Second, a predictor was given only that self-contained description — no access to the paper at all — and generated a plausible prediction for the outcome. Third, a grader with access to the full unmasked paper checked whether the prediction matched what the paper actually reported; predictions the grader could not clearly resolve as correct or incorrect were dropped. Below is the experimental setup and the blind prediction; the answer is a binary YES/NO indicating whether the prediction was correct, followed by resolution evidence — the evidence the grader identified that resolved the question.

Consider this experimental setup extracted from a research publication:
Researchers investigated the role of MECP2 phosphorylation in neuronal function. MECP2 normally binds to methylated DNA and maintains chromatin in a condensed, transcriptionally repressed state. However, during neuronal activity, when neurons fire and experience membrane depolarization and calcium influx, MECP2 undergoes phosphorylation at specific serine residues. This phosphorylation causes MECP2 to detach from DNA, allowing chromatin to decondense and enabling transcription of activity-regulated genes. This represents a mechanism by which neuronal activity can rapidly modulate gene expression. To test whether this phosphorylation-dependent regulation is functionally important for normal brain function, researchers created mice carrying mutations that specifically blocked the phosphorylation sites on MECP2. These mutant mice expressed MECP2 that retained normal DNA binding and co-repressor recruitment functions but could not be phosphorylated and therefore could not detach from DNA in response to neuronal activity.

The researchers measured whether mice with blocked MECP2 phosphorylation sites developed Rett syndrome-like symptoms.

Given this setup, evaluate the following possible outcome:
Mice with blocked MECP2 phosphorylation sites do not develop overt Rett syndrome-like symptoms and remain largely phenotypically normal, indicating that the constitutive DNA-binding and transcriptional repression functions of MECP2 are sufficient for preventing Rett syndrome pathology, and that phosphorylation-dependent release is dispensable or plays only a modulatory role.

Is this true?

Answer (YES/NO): NO